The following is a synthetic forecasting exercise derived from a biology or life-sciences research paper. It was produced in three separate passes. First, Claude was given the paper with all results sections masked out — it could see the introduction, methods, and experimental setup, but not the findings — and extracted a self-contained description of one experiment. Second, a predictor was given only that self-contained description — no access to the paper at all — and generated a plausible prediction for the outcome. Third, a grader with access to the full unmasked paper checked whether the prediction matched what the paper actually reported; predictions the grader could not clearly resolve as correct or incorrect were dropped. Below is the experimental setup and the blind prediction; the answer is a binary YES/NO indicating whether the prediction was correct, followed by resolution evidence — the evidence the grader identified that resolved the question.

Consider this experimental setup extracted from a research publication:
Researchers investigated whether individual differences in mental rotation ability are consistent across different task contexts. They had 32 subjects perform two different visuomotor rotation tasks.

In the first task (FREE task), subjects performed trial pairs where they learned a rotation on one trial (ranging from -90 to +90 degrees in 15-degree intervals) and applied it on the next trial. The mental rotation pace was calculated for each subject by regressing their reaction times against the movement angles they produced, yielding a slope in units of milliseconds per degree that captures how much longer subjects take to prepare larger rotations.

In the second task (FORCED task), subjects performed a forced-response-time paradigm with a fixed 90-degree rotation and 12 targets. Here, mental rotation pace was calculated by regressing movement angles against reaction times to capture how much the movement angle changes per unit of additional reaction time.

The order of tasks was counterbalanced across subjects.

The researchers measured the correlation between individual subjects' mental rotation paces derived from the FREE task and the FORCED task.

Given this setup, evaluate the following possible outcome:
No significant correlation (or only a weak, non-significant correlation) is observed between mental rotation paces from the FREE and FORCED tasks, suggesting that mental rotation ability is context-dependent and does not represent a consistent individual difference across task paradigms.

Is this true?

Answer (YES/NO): NO